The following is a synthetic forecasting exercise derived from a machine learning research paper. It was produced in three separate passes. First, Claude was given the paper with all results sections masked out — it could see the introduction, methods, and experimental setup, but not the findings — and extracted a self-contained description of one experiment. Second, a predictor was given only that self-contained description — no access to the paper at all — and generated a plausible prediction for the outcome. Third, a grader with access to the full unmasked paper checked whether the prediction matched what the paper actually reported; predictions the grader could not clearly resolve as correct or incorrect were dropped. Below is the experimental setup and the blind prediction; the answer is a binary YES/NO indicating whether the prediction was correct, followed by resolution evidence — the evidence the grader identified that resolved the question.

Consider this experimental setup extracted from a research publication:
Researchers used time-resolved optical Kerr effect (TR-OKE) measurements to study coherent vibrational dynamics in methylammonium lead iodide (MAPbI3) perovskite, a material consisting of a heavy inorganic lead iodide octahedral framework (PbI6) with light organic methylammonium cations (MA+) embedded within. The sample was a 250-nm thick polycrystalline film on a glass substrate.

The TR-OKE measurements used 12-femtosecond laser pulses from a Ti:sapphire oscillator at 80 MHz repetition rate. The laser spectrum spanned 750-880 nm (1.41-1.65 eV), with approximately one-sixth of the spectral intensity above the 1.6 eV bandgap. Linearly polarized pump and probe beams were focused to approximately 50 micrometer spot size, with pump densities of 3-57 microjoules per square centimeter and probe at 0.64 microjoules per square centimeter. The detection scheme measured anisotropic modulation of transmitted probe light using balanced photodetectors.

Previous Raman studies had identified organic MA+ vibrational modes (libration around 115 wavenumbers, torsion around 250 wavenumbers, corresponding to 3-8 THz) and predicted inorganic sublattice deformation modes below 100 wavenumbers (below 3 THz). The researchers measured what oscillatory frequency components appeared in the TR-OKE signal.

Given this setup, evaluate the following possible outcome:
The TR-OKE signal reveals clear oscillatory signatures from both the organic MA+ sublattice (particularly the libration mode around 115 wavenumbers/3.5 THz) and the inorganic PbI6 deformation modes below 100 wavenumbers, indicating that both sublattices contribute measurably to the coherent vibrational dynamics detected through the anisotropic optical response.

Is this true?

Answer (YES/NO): YES